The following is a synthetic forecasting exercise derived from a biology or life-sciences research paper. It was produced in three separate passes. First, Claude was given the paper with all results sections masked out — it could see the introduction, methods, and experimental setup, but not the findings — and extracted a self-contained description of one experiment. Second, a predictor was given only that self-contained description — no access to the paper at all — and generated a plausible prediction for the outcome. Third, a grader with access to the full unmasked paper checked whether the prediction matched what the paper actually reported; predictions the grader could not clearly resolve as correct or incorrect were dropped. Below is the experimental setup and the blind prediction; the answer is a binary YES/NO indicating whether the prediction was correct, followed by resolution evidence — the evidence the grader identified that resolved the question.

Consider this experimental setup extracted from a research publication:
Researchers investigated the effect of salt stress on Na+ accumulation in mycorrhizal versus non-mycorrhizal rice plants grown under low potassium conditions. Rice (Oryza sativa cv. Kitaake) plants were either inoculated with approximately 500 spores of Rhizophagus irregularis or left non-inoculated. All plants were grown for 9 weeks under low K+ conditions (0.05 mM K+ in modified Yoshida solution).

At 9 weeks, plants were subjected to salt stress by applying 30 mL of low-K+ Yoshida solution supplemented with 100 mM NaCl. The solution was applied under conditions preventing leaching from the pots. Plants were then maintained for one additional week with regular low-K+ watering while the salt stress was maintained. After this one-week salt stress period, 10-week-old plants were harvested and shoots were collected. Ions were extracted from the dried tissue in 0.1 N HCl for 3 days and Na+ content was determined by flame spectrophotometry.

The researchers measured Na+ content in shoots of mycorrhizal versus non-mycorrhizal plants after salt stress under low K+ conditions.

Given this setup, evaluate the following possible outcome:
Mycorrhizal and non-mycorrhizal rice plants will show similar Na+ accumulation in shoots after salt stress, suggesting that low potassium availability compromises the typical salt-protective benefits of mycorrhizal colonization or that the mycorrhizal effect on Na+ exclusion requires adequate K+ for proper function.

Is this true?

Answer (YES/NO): NO